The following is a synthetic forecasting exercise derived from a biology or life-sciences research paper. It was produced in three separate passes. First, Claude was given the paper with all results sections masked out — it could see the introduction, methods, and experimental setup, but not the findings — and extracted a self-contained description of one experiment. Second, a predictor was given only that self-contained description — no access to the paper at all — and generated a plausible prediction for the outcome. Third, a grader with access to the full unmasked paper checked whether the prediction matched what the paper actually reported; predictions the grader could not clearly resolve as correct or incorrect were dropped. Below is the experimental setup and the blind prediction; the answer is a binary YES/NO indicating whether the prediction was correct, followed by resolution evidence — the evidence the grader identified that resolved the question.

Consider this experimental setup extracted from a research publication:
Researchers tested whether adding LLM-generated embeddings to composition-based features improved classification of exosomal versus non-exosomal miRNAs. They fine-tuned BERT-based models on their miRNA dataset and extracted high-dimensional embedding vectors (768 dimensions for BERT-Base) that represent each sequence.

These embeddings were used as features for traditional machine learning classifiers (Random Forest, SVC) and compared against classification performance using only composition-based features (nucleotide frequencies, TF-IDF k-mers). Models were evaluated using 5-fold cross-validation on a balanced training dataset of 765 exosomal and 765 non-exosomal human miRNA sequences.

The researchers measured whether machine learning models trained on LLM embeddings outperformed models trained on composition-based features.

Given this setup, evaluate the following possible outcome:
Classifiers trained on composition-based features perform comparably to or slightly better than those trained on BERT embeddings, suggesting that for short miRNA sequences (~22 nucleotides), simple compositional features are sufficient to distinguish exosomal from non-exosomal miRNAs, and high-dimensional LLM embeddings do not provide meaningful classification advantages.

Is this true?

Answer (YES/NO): YES